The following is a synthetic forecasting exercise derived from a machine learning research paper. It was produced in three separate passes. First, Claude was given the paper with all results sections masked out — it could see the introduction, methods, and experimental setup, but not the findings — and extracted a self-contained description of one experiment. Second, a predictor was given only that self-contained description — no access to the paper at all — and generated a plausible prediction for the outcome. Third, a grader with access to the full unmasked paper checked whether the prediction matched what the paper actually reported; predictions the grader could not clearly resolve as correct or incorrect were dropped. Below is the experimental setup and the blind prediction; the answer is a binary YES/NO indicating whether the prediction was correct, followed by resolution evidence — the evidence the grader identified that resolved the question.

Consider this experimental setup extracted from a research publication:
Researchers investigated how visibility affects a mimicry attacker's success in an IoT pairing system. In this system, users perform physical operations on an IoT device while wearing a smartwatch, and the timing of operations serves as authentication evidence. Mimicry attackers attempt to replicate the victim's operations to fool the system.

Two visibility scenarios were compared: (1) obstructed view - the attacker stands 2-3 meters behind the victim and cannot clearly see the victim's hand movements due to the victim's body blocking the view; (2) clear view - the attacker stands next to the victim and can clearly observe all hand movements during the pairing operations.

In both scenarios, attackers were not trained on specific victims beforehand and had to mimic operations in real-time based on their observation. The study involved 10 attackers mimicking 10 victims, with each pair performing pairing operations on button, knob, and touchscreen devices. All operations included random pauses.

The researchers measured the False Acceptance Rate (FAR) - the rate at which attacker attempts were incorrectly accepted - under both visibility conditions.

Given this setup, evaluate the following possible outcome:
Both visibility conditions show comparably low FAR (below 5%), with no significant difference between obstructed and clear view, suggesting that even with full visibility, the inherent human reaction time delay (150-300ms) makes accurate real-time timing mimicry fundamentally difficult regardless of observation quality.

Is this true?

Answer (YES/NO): NO